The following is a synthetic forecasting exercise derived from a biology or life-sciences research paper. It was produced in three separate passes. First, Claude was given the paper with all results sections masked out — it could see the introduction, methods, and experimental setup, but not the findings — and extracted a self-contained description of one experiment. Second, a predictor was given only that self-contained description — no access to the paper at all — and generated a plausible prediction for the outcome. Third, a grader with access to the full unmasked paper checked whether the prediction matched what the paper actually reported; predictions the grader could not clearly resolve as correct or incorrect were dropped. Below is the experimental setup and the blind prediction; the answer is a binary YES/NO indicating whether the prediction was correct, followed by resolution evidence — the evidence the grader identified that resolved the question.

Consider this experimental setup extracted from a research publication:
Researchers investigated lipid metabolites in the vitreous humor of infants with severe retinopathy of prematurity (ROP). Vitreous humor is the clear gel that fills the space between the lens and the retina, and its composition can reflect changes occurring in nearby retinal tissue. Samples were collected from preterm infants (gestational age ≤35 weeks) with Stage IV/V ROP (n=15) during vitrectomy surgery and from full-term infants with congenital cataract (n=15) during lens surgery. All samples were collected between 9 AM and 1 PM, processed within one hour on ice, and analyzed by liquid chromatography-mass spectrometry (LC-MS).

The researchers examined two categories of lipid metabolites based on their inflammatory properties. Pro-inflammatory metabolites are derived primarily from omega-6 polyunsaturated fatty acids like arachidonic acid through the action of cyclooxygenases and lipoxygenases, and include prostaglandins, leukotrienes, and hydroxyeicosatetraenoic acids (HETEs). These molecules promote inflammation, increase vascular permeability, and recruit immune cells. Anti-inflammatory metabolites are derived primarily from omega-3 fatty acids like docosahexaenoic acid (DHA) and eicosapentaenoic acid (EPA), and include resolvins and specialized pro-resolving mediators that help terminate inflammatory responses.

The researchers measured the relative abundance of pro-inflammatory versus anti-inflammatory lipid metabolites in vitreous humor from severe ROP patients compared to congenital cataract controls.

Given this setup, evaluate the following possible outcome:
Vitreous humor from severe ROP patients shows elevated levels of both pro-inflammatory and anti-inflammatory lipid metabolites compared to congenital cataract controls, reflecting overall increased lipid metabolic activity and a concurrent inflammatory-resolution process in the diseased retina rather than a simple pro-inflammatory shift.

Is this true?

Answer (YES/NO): NO